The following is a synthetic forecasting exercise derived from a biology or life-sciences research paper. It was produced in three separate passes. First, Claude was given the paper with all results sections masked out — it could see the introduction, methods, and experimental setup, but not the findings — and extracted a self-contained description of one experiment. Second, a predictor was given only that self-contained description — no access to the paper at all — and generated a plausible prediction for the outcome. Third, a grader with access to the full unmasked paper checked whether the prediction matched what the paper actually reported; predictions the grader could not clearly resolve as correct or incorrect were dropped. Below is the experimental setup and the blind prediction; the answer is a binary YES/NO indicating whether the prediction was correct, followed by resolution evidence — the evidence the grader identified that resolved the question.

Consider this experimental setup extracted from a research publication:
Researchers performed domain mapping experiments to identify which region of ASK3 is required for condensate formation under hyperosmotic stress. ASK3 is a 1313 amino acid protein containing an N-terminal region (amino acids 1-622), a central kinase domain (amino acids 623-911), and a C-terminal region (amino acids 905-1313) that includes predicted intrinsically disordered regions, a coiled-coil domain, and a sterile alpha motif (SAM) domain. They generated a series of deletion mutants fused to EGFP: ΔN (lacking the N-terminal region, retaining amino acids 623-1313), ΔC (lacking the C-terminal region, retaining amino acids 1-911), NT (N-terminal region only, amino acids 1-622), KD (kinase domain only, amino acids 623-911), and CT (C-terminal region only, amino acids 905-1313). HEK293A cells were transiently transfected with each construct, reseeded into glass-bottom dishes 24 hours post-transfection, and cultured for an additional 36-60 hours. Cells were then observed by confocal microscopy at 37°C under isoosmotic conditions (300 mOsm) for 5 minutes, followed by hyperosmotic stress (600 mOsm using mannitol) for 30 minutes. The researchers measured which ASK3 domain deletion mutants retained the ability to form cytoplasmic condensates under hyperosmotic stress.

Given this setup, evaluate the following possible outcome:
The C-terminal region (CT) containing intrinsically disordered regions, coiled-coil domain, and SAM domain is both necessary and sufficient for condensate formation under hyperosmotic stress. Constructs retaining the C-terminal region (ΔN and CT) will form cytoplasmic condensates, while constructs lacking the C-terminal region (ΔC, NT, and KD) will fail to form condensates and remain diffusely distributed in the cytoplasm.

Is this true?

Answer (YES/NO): YES